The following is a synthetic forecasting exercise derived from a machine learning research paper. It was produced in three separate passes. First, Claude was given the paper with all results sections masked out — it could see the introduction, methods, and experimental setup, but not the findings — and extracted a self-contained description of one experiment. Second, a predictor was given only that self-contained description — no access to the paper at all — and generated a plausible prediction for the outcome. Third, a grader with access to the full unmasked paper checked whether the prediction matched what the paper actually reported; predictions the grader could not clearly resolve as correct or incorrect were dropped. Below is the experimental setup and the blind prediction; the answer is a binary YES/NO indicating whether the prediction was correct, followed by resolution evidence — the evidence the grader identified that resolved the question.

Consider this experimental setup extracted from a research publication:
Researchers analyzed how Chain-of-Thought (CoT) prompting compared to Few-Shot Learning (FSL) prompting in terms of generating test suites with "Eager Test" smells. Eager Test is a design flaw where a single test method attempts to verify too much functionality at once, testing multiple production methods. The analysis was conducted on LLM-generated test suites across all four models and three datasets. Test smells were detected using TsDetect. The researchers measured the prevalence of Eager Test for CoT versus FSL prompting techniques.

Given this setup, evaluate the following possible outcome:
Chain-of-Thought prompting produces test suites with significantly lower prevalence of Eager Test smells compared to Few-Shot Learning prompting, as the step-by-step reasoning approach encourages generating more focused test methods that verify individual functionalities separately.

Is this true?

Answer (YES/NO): YES